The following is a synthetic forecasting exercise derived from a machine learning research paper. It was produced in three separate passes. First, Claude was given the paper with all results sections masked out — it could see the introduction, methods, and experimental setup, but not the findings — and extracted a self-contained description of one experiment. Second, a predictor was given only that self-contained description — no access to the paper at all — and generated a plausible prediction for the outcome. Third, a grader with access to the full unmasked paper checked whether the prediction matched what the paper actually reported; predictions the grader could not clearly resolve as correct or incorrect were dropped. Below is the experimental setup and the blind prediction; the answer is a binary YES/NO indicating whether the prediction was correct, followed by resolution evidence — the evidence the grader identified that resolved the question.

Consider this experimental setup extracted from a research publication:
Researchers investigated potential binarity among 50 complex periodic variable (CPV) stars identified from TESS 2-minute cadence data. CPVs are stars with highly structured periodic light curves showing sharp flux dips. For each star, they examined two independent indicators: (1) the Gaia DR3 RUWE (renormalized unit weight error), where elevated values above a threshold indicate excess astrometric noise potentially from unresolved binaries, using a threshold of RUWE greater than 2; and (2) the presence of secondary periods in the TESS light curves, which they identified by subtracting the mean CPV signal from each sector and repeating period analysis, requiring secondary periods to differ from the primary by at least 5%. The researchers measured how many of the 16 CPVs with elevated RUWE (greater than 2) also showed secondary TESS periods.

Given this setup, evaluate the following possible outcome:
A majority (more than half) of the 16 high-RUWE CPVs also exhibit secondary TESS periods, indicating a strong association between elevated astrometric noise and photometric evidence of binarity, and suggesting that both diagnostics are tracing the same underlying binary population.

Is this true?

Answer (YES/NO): YES